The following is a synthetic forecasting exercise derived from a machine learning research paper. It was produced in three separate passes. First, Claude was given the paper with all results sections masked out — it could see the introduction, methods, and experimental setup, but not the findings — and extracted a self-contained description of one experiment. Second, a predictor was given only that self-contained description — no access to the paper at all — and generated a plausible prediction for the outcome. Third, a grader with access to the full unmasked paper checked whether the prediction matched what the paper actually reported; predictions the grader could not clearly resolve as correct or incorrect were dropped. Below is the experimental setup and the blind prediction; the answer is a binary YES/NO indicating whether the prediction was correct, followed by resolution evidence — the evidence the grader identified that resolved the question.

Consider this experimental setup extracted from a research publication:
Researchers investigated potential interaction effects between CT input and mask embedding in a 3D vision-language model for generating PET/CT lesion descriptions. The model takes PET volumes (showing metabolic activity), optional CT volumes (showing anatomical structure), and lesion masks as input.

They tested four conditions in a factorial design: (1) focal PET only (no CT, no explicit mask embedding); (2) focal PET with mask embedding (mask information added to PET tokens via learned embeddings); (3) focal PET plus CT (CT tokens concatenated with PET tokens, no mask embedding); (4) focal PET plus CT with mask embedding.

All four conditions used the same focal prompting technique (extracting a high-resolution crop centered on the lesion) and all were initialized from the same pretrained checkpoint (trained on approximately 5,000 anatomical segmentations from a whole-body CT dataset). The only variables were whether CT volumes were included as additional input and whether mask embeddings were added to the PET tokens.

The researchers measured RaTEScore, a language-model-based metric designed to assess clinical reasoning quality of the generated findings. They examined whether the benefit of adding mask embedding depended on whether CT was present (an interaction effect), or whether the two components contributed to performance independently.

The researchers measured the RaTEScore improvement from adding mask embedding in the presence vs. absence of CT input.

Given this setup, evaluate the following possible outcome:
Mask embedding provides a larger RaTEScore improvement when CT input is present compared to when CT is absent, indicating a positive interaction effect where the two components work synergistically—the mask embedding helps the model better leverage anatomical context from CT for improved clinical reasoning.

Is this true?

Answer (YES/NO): YES